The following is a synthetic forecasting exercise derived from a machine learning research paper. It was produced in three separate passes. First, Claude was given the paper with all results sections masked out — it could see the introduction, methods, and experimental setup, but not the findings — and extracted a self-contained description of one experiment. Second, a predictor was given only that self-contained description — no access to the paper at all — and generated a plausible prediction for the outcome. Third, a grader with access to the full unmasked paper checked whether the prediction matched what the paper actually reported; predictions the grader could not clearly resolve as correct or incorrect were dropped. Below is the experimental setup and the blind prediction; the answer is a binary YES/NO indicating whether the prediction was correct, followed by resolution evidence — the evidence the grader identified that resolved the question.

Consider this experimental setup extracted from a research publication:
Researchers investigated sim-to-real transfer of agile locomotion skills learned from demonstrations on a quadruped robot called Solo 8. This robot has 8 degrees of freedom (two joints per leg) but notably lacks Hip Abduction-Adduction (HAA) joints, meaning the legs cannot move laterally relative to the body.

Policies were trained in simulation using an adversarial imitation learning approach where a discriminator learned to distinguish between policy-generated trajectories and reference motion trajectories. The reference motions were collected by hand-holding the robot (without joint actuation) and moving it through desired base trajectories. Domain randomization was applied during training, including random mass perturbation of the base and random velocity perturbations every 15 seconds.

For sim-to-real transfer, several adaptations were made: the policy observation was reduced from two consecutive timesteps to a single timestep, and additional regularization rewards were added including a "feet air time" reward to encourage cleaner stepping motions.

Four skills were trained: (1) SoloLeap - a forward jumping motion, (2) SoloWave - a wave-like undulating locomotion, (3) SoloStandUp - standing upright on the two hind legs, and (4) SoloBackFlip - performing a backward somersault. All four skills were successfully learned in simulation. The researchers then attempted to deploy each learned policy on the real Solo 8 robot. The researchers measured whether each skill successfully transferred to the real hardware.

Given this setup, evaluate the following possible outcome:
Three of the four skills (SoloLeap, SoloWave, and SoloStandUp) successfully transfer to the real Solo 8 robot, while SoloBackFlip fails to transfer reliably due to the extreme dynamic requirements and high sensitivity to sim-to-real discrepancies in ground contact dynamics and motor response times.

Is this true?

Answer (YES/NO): NO